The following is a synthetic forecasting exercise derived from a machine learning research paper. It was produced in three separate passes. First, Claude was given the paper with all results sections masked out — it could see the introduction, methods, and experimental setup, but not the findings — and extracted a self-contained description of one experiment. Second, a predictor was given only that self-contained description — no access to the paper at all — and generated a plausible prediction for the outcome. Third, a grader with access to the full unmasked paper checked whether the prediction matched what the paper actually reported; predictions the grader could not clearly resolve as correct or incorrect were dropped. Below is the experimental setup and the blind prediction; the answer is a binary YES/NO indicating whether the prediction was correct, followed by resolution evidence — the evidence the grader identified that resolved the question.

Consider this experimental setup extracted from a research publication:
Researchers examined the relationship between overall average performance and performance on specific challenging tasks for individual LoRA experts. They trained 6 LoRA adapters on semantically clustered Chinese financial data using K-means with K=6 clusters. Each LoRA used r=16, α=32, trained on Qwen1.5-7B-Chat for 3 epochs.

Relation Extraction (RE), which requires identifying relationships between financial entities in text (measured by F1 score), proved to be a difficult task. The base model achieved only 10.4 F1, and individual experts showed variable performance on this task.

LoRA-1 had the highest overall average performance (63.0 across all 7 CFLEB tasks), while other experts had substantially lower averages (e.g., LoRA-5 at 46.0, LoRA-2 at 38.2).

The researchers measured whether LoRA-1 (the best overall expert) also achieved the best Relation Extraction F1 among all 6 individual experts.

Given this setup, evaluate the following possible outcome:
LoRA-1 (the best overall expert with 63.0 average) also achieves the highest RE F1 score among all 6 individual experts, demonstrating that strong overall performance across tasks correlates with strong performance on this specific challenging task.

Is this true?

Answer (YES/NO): YES